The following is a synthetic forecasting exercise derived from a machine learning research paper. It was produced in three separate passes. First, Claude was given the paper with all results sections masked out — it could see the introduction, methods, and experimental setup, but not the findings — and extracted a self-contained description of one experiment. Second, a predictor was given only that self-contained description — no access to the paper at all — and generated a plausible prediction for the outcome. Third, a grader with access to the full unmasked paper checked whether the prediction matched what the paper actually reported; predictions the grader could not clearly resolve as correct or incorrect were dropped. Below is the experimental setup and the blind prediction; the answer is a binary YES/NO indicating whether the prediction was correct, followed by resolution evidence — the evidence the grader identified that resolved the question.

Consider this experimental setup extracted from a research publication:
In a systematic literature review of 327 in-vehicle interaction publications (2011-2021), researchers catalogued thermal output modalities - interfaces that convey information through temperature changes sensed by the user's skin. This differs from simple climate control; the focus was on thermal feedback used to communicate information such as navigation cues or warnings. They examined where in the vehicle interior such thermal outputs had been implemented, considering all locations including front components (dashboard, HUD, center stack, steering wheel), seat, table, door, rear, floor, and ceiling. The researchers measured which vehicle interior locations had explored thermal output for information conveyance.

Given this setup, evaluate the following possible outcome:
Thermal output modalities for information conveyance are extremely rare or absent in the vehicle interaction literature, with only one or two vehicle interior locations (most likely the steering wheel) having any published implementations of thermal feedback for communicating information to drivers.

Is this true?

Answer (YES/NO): YES